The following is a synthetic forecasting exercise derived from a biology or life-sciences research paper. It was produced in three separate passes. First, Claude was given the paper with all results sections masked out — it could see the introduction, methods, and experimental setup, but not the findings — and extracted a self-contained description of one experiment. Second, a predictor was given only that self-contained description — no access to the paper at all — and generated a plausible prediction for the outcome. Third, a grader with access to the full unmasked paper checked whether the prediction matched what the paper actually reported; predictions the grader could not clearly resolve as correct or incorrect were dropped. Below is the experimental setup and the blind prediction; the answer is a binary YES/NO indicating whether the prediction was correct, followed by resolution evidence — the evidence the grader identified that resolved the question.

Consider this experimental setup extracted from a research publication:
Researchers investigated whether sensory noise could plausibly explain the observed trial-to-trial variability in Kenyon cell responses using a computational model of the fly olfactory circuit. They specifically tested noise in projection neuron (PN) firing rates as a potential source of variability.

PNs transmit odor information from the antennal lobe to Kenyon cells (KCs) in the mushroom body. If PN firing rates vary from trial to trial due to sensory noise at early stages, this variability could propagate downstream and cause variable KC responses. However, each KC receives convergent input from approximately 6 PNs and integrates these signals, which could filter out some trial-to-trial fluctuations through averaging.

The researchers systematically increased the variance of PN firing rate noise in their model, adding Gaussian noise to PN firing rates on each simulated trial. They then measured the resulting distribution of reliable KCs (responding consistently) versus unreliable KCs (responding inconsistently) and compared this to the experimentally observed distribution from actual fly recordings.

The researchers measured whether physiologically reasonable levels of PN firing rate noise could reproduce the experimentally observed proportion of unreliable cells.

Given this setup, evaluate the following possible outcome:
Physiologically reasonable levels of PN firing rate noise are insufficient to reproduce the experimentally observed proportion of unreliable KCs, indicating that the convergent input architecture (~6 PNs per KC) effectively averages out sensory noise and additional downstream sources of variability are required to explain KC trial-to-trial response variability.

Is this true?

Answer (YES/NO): YES